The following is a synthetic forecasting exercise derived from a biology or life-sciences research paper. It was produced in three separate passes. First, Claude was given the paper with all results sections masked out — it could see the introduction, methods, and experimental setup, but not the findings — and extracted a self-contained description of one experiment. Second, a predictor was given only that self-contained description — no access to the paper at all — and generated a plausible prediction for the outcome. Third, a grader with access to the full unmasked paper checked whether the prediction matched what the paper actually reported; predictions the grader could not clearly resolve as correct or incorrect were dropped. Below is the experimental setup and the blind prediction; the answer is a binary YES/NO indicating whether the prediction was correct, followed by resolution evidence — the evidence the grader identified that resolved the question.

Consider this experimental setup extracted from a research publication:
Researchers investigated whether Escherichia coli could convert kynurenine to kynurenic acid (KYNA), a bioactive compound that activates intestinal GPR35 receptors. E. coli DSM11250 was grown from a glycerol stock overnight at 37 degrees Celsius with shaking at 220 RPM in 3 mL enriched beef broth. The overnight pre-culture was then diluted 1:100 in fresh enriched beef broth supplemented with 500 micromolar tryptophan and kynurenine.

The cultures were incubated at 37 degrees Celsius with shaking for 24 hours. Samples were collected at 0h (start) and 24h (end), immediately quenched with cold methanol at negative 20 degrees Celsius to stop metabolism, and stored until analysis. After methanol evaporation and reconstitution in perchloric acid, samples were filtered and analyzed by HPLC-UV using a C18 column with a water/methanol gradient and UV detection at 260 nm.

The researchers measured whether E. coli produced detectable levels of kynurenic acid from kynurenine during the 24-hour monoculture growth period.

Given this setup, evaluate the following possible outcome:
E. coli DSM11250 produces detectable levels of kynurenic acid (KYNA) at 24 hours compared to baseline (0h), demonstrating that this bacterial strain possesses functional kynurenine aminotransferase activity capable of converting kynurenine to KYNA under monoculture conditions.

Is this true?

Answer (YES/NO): YES